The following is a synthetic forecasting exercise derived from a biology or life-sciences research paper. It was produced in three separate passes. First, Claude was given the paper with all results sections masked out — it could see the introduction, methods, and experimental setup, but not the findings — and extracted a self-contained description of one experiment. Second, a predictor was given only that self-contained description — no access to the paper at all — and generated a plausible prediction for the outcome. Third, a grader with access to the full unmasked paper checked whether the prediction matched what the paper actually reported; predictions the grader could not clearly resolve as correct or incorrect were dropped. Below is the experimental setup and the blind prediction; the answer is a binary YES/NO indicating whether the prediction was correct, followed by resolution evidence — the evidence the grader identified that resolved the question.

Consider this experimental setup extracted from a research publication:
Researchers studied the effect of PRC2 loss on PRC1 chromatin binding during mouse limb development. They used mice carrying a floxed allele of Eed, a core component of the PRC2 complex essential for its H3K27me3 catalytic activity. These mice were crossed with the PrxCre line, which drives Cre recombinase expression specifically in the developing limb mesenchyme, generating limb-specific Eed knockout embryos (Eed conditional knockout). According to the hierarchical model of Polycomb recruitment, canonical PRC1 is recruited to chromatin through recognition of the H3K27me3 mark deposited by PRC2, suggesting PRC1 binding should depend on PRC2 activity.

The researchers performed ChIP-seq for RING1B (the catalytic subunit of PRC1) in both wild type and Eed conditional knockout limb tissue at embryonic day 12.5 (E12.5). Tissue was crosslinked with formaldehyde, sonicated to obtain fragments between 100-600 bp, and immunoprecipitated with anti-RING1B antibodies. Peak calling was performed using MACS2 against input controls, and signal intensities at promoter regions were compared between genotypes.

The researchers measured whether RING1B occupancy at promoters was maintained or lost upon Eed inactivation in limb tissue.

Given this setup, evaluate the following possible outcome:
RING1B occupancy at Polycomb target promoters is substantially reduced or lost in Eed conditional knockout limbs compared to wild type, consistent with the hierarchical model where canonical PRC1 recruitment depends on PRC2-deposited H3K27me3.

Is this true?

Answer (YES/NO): NO